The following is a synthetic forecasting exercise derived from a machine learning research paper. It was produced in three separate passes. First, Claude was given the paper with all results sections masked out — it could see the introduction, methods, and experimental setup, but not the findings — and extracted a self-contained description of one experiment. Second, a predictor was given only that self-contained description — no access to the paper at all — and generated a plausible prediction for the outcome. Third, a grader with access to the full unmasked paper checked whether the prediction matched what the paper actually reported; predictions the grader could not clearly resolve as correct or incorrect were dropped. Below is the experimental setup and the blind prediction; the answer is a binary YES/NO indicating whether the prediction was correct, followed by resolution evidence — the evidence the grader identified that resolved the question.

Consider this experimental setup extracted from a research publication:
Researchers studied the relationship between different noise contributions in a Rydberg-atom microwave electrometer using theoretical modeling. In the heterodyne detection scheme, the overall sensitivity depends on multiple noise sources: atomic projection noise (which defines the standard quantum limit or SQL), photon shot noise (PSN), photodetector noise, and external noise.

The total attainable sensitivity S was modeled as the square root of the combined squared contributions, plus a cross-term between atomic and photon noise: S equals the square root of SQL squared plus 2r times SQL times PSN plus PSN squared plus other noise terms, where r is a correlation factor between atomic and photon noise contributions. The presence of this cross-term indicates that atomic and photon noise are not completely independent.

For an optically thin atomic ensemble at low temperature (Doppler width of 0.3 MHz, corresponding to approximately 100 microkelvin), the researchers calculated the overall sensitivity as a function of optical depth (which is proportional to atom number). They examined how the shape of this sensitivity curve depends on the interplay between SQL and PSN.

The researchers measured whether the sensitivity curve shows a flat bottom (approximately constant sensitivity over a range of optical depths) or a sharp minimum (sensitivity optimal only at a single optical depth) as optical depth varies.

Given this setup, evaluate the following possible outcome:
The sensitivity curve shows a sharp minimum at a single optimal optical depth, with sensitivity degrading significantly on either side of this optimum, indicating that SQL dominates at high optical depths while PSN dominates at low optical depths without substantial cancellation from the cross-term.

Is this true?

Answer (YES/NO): NO